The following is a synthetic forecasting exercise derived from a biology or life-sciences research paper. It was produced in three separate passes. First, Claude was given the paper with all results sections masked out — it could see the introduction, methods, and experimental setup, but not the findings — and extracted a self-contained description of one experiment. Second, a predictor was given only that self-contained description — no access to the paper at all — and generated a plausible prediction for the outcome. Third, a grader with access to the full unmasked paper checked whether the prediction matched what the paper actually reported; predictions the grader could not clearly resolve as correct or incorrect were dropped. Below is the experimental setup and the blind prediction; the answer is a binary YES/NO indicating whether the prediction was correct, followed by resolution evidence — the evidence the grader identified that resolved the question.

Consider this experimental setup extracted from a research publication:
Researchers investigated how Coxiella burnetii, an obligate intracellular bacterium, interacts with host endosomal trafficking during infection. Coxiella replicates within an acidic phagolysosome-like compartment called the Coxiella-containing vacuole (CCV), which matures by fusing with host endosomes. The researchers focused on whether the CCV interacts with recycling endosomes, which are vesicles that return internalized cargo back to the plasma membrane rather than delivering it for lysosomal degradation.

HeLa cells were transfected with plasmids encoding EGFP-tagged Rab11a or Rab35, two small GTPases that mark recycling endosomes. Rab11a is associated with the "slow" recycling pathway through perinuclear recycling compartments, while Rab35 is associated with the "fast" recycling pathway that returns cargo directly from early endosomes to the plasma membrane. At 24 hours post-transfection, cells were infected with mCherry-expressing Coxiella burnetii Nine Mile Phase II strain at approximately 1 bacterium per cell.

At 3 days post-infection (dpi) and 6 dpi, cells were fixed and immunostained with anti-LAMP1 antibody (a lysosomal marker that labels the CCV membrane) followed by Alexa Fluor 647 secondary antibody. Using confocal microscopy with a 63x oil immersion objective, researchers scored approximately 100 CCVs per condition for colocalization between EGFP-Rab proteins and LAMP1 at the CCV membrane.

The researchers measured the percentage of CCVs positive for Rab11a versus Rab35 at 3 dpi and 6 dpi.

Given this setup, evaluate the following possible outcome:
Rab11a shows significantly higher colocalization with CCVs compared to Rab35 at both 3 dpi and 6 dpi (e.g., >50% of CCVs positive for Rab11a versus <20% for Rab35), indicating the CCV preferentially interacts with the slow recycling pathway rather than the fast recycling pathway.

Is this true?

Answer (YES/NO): NO